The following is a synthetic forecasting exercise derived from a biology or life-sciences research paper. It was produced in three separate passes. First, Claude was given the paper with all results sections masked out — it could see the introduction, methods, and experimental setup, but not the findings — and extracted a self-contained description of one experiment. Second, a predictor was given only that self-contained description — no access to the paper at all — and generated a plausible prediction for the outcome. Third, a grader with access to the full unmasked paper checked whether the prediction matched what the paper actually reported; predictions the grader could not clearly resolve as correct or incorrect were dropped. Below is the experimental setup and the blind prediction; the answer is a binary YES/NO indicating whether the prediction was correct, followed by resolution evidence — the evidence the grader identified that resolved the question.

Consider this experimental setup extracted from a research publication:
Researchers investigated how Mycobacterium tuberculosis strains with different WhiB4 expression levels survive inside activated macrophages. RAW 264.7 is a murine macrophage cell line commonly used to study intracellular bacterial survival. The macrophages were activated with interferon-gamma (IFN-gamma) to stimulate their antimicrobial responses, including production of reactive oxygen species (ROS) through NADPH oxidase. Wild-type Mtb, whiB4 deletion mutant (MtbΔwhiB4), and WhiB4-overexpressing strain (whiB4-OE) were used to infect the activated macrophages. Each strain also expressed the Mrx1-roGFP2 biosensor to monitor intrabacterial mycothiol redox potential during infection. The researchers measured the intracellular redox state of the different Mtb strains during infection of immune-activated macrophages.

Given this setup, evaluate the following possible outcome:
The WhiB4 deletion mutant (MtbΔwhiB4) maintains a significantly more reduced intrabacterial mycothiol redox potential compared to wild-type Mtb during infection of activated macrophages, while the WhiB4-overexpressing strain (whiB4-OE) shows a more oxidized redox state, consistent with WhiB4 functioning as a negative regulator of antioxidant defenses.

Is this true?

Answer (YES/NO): NO